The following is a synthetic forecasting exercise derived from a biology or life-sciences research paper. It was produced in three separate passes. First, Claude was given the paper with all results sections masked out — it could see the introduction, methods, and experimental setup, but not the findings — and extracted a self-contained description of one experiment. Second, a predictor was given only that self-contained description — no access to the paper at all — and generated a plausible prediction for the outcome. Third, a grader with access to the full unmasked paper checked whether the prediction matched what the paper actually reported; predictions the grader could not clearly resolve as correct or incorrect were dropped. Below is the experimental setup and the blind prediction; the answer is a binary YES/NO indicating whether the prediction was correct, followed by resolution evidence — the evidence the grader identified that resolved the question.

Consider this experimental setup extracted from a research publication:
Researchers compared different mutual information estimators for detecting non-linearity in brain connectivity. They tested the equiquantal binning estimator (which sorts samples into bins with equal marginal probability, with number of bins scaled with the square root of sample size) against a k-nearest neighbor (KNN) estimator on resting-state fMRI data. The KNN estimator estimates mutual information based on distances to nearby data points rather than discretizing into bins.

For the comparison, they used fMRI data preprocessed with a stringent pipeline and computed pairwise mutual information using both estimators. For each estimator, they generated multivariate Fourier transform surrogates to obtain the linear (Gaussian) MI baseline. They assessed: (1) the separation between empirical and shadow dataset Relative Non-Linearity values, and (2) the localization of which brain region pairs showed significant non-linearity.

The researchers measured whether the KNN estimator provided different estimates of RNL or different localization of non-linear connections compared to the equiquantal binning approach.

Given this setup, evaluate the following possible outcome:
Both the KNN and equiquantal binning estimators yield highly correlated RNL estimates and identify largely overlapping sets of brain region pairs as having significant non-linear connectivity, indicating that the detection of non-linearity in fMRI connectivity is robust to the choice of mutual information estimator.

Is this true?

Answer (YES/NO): YES